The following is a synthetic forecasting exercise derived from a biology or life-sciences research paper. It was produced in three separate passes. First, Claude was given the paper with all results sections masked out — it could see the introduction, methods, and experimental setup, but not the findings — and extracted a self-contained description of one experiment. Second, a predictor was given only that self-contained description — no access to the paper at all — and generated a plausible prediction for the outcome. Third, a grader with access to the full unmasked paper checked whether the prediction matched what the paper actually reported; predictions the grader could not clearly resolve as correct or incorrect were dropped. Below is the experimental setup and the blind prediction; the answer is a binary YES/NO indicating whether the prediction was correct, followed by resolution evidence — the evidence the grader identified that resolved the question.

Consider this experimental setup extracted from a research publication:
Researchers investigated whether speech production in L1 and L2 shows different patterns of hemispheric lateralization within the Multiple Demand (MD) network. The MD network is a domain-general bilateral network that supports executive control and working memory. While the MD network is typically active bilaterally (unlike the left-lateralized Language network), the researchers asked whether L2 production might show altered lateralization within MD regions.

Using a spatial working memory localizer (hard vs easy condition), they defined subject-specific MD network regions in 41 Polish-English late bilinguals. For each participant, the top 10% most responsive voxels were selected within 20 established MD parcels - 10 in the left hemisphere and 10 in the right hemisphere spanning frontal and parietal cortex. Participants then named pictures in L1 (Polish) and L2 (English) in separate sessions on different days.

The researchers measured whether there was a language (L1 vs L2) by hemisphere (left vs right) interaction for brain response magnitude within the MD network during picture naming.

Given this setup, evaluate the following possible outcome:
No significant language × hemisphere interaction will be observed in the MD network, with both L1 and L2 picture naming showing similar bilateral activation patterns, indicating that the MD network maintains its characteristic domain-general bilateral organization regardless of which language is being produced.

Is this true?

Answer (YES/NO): NO